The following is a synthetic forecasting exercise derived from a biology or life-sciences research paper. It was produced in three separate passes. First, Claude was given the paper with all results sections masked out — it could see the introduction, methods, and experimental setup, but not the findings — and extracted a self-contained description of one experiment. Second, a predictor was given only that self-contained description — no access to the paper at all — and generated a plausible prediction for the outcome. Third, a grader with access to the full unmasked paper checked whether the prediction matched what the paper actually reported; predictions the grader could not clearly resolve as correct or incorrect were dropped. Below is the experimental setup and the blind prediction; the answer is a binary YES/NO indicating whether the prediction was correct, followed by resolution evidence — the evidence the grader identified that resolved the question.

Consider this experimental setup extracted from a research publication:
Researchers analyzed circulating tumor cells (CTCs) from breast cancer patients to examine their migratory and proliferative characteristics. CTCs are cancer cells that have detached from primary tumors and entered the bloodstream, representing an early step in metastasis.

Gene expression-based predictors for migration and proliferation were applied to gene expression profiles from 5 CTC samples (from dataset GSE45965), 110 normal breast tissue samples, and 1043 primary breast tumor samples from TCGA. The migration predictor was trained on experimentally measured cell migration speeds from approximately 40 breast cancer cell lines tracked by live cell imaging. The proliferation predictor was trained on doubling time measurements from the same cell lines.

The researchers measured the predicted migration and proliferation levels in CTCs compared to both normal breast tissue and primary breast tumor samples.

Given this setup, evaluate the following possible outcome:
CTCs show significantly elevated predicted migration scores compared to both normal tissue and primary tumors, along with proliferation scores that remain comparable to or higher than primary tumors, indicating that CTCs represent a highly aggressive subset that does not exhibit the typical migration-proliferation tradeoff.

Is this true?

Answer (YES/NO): YES